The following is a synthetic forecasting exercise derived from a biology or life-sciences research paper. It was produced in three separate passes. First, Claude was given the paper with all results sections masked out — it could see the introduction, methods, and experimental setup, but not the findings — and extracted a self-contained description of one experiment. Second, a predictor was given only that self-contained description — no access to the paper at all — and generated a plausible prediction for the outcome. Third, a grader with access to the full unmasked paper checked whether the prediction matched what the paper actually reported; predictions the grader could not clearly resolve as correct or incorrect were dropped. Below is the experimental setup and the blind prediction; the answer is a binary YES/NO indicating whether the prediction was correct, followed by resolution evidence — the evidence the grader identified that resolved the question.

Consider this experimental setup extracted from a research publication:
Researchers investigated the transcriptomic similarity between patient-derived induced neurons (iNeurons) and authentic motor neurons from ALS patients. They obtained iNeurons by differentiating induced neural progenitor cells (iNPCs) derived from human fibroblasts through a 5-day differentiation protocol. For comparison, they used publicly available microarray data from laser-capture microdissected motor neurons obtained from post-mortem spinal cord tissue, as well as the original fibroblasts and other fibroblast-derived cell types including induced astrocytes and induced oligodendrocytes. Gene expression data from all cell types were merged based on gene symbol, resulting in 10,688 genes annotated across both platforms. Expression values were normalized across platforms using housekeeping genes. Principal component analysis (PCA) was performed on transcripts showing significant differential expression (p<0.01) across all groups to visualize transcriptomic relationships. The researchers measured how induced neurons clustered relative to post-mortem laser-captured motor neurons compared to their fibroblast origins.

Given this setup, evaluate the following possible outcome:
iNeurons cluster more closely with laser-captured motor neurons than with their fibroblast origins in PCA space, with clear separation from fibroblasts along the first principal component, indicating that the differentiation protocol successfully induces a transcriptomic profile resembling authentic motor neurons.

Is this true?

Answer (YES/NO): YES